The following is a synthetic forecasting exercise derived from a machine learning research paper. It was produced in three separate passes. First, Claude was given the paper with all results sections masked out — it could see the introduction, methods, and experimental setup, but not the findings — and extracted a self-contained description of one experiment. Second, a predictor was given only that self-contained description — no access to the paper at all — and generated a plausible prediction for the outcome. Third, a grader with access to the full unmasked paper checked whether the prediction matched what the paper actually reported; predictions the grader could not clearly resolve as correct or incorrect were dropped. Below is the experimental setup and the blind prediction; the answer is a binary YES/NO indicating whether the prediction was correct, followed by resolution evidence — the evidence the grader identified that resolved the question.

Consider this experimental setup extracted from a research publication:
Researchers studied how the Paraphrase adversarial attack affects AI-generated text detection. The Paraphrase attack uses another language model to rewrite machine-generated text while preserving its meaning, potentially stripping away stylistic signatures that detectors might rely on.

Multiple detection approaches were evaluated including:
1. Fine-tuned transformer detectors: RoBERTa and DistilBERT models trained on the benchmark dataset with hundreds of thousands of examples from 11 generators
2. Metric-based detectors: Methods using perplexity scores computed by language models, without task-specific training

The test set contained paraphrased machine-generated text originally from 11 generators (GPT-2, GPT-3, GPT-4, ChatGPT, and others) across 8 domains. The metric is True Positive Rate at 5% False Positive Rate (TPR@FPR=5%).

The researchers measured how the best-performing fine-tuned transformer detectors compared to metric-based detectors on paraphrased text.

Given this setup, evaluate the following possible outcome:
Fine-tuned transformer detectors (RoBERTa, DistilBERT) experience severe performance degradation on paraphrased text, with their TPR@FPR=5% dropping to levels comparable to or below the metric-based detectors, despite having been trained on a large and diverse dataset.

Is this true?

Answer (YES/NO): NO